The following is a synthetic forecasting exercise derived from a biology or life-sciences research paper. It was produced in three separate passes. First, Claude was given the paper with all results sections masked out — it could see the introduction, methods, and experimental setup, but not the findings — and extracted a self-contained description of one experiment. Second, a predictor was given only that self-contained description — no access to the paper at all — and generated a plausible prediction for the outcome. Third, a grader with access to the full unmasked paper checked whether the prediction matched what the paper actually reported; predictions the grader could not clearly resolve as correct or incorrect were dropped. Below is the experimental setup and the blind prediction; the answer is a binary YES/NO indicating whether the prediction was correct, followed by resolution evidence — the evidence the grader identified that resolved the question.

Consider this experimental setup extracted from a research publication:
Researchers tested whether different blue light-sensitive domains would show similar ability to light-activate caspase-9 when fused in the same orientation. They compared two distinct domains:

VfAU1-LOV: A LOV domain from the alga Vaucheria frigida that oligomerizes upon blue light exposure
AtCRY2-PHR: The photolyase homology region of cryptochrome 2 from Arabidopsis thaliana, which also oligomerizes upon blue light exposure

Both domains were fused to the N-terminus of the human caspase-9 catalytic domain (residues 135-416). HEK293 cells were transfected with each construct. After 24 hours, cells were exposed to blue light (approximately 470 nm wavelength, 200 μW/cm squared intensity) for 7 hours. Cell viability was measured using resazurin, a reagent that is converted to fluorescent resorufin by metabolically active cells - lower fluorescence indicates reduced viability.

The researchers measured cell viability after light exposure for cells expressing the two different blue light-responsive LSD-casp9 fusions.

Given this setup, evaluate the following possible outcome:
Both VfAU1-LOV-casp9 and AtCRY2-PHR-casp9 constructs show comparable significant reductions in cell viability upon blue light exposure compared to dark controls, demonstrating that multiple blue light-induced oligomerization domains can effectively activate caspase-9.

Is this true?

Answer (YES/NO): YES